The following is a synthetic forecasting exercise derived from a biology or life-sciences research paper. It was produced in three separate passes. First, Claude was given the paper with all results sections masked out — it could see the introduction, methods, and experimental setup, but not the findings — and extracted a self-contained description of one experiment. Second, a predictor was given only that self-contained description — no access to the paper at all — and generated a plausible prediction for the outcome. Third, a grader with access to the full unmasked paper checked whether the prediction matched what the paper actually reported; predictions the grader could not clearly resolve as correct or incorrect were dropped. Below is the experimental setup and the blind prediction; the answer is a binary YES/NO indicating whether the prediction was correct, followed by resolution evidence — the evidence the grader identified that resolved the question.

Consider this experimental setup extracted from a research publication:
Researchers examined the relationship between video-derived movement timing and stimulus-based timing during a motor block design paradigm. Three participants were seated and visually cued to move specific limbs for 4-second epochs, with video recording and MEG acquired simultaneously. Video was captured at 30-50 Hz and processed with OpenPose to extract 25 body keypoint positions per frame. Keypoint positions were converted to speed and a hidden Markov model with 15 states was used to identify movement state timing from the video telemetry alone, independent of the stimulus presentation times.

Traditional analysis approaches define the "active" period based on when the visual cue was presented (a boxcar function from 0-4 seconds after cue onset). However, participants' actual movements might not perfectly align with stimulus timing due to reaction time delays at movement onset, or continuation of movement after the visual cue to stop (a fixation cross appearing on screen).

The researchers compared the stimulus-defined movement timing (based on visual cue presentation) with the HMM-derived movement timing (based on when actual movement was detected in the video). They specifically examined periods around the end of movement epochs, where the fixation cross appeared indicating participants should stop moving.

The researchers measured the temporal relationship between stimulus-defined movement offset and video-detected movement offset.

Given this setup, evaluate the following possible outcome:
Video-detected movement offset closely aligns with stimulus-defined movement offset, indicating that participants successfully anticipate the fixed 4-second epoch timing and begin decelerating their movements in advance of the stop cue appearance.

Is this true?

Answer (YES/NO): NO